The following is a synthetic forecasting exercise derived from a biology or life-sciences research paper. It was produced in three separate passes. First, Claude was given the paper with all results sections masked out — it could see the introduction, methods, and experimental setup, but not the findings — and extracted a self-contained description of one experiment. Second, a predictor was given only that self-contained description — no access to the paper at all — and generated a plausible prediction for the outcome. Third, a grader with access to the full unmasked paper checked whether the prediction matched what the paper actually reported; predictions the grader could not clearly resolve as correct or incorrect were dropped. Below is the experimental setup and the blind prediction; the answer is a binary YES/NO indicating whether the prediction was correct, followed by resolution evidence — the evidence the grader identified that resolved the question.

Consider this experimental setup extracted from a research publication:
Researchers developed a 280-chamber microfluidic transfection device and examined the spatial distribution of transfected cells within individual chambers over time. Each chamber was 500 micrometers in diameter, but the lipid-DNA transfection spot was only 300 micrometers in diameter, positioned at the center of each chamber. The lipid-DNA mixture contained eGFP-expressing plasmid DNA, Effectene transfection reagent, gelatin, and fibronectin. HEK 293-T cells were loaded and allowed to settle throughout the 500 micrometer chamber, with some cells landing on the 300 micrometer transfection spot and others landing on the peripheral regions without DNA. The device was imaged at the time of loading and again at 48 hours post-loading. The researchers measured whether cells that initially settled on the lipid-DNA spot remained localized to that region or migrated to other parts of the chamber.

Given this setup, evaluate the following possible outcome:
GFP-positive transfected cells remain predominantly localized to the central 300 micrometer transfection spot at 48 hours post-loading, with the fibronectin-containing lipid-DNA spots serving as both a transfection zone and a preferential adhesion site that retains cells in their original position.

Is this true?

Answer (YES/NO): NO